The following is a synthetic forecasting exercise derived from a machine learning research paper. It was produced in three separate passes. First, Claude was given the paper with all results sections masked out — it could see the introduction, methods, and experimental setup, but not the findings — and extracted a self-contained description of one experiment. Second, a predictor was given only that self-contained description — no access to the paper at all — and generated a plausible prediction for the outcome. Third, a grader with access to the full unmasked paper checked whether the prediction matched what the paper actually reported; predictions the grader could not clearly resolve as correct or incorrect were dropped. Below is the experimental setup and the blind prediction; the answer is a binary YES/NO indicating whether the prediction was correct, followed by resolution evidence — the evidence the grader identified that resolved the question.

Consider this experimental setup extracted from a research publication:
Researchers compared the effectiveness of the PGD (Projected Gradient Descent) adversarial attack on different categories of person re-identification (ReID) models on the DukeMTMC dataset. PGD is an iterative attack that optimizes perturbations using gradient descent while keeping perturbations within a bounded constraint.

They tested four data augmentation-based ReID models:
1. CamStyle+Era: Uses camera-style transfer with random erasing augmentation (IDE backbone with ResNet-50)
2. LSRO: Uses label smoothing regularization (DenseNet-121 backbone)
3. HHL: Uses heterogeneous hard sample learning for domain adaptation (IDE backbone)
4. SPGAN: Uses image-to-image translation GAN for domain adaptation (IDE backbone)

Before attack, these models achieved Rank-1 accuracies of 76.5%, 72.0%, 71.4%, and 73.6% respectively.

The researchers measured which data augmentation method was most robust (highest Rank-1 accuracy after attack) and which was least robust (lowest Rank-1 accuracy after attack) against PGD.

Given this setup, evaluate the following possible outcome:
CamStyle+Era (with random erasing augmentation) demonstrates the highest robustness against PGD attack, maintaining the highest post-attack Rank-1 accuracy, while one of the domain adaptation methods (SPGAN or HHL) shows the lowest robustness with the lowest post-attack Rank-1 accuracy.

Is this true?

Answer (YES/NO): NO